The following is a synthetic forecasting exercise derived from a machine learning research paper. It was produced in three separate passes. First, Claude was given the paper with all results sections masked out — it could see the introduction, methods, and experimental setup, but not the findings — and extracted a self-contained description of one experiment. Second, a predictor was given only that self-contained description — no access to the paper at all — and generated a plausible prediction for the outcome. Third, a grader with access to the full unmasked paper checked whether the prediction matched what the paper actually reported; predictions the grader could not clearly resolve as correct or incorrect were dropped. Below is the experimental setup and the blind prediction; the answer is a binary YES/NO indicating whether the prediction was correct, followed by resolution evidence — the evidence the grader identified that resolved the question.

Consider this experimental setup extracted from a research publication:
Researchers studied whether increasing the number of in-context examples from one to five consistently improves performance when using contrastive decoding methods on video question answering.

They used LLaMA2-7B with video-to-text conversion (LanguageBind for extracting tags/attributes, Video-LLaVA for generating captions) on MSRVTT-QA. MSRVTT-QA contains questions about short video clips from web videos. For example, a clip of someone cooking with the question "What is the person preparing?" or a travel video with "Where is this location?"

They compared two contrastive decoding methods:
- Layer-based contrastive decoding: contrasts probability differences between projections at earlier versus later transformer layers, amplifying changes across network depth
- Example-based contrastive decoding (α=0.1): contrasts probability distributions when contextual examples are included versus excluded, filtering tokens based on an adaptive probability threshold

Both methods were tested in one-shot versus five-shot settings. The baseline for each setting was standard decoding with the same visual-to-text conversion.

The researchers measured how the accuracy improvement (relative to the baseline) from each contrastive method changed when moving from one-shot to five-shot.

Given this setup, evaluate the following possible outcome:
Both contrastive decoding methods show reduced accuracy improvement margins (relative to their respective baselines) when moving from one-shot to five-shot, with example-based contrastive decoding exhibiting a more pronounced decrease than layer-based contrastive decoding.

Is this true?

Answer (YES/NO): NO